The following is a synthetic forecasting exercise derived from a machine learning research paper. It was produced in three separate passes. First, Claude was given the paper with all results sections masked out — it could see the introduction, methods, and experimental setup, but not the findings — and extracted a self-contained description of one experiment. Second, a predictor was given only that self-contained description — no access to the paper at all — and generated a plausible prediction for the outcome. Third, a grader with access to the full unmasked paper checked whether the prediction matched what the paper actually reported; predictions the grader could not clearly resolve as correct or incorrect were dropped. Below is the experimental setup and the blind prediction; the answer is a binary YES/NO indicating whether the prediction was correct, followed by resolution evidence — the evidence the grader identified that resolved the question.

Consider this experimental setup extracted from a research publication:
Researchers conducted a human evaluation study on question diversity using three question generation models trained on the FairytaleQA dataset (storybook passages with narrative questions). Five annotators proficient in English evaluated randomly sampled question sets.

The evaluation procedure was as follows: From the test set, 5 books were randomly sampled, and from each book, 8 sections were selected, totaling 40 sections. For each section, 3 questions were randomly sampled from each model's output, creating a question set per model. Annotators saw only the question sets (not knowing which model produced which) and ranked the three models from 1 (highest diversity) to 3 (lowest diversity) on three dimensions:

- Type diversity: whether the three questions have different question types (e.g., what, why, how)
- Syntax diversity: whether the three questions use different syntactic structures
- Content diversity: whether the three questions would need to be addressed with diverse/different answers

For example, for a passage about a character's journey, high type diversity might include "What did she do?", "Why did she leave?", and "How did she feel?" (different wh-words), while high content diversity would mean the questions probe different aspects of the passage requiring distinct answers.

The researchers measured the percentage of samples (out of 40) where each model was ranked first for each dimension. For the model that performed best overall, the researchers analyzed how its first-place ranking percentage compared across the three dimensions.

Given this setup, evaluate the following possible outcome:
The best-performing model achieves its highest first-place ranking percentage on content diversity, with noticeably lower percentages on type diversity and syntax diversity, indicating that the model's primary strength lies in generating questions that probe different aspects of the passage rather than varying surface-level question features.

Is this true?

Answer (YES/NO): NO